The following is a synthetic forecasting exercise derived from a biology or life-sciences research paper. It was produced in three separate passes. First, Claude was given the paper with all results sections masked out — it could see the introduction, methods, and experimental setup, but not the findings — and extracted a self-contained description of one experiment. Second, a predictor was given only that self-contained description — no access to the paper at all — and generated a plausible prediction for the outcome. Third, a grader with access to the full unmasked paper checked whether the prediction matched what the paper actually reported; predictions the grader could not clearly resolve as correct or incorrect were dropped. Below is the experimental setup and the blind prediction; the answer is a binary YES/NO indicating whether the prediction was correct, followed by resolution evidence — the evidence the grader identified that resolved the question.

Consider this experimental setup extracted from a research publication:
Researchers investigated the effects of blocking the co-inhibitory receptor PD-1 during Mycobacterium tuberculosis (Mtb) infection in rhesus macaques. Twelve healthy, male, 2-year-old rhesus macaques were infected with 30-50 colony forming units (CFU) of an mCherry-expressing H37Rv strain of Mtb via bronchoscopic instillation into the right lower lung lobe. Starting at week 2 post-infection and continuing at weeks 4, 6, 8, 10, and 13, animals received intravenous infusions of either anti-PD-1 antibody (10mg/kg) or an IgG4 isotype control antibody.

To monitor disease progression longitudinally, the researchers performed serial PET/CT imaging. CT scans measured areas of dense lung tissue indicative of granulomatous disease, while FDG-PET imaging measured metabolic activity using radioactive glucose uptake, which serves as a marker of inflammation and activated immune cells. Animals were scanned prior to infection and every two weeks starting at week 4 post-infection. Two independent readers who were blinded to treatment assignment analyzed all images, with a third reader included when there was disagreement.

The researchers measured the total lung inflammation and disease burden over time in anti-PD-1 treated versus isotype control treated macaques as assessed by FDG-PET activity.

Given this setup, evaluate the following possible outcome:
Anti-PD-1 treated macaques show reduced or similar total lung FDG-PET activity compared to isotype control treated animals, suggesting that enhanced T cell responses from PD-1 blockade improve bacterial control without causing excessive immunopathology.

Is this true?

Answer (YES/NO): NO